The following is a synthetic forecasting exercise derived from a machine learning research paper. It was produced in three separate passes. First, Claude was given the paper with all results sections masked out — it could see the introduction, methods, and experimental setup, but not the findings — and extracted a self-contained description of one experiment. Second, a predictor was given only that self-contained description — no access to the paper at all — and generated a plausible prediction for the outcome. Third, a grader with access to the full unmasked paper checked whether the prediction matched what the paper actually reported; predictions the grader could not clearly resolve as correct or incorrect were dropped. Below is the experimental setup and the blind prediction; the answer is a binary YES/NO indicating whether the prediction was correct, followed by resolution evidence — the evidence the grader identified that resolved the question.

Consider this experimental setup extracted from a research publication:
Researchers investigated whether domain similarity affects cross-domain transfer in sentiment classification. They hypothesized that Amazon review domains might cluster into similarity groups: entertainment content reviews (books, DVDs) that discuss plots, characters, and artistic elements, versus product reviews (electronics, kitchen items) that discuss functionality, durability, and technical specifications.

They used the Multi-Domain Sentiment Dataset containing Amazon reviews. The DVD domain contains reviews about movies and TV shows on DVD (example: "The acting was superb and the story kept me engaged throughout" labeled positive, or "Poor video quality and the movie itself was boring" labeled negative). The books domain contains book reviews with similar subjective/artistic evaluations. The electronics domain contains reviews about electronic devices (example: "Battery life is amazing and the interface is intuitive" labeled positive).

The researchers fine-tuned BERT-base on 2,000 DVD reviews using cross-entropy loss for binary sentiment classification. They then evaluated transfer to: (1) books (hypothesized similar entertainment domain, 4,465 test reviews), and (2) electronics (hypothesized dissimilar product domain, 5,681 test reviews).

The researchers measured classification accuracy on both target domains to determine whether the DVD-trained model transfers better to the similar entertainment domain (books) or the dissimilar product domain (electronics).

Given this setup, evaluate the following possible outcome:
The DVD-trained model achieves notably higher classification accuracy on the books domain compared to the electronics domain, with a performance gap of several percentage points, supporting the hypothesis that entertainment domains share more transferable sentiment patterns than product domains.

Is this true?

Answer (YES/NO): YES